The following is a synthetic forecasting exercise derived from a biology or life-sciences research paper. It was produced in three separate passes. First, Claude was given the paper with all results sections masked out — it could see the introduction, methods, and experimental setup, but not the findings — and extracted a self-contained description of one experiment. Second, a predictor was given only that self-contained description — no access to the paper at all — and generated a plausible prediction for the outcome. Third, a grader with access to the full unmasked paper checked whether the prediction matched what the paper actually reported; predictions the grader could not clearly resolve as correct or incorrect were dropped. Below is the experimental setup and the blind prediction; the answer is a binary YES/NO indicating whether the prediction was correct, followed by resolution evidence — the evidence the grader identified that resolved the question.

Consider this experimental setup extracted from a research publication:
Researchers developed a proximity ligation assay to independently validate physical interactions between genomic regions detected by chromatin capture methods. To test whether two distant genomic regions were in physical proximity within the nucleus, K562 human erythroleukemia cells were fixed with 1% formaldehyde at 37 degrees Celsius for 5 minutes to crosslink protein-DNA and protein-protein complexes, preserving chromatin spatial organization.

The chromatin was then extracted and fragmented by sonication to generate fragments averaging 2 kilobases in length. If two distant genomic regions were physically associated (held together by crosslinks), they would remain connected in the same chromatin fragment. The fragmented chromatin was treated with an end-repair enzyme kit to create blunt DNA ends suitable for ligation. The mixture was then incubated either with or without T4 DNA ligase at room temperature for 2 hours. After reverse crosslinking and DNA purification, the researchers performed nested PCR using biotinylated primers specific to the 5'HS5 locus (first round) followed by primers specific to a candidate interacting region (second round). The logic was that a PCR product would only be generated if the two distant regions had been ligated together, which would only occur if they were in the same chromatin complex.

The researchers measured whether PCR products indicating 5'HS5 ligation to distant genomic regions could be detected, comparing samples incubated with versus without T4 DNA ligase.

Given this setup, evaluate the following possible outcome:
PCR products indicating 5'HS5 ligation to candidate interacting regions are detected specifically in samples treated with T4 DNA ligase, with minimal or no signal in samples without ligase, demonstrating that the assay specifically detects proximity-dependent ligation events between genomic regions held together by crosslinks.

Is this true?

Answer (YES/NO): YES